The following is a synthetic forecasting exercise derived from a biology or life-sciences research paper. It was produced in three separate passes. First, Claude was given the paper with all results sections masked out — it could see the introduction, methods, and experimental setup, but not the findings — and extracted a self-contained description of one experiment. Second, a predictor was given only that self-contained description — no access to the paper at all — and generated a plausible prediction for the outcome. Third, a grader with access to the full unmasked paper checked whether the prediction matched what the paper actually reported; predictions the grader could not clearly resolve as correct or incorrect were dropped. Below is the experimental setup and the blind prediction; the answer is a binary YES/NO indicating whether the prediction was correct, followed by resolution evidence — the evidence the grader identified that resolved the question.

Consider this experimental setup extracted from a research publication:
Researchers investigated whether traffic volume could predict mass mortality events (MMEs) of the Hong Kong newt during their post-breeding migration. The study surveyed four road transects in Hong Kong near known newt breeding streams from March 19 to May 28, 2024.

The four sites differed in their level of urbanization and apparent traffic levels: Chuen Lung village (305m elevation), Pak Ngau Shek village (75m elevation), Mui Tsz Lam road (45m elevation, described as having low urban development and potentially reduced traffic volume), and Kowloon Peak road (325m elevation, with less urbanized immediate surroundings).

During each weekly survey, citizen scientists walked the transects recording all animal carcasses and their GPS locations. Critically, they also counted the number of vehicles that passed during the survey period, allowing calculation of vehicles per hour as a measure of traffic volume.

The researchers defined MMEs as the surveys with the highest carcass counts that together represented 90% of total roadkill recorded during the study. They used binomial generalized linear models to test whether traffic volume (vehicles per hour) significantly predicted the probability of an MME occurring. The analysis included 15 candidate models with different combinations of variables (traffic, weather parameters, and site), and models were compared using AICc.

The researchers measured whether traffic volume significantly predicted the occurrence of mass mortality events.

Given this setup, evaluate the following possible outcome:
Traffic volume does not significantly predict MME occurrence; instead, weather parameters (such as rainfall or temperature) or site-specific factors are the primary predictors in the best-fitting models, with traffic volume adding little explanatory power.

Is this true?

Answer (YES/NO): NO